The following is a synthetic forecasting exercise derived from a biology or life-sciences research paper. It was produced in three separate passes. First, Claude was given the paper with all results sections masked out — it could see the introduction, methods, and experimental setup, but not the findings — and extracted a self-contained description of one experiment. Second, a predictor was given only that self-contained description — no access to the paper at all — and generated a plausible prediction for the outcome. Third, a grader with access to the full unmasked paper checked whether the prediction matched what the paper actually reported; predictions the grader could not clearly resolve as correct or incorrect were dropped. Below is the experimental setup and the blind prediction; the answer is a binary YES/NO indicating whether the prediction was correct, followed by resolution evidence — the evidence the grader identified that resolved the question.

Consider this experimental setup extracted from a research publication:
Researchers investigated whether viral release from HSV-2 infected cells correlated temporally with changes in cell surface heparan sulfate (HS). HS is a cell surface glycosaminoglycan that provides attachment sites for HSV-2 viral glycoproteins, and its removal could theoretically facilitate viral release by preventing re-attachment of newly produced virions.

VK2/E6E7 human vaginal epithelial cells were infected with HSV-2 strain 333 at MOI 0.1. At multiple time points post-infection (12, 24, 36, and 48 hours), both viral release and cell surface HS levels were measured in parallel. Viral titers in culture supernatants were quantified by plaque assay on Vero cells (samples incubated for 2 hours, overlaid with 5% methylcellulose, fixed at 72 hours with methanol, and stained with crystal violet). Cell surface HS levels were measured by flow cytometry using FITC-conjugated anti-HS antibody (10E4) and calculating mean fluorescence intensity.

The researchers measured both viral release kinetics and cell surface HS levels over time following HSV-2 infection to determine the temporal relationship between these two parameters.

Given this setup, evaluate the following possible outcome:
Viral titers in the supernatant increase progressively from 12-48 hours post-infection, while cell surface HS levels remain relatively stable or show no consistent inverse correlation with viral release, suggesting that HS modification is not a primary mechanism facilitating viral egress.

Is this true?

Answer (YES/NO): NO